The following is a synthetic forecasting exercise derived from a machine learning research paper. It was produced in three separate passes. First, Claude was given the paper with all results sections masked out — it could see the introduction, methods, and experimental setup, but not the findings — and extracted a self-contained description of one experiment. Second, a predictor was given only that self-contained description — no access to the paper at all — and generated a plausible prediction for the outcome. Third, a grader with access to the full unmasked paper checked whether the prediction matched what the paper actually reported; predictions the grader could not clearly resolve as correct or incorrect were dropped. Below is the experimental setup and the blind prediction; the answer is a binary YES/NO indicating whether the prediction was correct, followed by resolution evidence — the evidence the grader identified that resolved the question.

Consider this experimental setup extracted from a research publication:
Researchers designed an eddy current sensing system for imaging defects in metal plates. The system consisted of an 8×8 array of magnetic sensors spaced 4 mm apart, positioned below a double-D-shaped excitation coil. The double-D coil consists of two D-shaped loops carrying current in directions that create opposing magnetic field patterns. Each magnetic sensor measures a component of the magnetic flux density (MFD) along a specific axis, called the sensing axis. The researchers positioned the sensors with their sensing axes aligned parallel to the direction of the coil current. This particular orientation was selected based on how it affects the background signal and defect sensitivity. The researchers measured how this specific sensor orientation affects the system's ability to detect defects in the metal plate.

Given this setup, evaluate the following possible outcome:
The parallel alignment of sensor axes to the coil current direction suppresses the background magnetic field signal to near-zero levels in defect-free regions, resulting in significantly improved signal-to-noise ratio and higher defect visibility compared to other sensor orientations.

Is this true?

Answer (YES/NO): NO